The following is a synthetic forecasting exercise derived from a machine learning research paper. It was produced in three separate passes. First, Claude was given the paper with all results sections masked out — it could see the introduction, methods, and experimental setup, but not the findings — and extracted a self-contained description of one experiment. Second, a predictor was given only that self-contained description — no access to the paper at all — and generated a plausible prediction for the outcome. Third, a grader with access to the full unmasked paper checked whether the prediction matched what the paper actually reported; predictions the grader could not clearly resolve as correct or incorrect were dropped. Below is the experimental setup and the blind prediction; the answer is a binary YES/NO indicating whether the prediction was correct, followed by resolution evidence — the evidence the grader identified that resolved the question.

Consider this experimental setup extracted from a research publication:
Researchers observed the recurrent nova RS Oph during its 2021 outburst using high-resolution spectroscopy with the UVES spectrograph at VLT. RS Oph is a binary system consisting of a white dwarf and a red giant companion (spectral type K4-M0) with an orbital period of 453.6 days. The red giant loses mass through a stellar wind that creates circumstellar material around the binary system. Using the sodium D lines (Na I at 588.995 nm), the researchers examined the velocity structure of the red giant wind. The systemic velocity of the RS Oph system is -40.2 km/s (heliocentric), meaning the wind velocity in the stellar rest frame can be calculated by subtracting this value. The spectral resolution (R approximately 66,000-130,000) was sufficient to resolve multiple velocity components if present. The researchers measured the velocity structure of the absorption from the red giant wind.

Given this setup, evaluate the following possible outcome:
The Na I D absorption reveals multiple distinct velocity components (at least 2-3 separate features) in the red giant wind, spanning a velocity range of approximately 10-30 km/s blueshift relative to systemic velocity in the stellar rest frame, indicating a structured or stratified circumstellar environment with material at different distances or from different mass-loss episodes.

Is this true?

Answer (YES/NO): NO